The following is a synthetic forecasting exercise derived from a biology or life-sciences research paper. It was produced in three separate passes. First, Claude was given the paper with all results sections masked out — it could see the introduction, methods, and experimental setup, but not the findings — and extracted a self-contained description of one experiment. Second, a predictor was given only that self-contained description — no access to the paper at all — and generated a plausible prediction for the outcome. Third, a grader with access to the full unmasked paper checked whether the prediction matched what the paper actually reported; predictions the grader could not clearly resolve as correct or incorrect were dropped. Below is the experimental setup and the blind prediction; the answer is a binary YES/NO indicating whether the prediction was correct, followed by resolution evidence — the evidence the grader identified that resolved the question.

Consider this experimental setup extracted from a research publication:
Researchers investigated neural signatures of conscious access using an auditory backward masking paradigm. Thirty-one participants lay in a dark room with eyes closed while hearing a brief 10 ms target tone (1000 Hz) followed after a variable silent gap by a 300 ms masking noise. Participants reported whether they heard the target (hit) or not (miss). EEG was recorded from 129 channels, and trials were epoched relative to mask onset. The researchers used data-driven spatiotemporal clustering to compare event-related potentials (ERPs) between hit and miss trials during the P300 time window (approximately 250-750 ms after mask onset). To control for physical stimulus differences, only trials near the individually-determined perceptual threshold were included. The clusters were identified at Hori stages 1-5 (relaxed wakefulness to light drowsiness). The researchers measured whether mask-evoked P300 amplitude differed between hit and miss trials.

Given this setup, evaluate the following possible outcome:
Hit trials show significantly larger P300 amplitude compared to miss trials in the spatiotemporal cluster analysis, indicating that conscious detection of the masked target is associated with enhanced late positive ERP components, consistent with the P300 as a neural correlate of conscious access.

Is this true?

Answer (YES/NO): NO